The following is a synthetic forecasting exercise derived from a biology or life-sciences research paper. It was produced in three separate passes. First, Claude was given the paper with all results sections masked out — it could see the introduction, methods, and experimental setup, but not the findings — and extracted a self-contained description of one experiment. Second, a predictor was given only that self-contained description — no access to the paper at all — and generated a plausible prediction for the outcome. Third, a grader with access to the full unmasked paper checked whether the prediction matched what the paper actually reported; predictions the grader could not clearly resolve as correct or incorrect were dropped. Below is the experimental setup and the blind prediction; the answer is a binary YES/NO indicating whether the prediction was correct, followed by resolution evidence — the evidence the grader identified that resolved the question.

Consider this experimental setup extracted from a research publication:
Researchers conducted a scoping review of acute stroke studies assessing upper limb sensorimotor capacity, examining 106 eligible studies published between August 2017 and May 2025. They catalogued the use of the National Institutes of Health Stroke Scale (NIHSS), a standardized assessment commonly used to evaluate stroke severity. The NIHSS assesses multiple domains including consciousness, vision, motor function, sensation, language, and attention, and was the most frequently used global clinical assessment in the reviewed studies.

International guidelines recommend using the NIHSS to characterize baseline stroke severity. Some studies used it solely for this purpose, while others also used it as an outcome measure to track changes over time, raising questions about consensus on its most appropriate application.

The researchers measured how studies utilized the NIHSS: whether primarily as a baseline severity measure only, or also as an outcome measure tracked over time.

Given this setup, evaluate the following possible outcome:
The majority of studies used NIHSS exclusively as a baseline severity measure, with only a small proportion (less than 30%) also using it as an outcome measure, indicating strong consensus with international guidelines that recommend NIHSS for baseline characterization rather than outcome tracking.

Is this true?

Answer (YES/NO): NO